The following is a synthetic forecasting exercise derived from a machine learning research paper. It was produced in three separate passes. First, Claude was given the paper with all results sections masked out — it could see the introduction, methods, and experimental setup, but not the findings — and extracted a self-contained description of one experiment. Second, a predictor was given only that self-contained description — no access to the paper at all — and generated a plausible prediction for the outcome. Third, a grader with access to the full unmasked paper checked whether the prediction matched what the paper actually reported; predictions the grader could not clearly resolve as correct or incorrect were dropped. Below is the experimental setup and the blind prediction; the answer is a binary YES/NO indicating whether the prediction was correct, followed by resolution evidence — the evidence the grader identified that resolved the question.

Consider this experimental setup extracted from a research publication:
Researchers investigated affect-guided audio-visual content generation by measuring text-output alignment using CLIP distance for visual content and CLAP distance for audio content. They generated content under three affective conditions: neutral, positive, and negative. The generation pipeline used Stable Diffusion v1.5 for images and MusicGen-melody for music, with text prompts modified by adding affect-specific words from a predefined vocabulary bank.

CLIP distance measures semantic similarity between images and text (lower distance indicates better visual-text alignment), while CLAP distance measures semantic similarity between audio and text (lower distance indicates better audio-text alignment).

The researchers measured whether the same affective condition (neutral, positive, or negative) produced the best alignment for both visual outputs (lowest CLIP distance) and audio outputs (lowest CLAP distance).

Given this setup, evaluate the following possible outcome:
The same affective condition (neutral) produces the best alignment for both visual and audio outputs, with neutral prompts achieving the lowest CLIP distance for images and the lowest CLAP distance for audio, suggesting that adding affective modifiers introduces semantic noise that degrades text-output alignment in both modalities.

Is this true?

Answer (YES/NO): NO